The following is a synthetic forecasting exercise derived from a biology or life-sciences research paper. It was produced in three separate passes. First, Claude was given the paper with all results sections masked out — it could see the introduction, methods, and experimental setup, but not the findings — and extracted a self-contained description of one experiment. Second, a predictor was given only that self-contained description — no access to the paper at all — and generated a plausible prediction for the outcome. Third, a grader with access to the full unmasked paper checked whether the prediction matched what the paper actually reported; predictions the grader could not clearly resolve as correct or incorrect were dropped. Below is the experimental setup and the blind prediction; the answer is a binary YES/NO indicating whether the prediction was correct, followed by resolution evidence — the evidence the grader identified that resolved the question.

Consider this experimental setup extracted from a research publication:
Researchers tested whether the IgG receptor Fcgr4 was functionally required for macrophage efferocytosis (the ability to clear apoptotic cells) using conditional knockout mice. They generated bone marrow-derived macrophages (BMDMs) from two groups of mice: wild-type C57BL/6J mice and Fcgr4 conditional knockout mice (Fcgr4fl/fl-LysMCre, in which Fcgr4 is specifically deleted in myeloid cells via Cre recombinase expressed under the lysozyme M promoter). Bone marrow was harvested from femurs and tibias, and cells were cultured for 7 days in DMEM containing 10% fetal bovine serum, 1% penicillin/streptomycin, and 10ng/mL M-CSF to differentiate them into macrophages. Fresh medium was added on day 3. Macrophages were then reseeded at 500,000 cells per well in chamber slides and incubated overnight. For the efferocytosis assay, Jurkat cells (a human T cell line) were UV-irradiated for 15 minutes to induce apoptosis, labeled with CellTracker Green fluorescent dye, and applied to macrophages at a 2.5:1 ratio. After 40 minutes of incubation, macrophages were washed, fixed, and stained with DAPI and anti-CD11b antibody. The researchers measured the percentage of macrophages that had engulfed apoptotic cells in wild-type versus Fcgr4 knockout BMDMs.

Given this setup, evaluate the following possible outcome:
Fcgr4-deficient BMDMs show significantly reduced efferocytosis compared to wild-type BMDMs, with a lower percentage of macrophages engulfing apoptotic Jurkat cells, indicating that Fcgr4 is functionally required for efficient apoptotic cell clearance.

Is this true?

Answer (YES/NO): YES